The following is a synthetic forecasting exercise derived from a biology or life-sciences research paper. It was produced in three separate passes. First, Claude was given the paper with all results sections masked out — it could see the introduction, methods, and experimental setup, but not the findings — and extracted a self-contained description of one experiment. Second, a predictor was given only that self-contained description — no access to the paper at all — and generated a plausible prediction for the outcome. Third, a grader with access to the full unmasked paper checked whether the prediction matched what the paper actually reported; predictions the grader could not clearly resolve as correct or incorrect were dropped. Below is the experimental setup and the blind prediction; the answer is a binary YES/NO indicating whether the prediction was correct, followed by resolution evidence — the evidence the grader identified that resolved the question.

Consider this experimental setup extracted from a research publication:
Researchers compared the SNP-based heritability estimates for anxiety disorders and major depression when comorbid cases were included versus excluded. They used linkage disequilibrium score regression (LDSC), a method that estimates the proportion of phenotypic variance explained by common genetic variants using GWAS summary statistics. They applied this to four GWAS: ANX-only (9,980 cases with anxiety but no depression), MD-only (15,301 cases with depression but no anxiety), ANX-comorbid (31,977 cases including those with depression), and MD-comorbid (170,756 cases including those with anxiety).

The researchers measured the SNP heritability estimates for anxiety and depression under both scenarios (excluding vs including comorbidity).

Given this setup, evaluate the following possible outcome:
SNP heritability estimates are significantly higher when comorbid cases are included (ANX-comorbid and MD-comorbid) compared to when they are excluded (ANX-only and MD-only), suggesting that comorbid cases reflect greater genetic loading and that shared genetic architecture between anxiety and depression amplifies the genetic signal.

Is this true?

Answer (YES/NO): NO